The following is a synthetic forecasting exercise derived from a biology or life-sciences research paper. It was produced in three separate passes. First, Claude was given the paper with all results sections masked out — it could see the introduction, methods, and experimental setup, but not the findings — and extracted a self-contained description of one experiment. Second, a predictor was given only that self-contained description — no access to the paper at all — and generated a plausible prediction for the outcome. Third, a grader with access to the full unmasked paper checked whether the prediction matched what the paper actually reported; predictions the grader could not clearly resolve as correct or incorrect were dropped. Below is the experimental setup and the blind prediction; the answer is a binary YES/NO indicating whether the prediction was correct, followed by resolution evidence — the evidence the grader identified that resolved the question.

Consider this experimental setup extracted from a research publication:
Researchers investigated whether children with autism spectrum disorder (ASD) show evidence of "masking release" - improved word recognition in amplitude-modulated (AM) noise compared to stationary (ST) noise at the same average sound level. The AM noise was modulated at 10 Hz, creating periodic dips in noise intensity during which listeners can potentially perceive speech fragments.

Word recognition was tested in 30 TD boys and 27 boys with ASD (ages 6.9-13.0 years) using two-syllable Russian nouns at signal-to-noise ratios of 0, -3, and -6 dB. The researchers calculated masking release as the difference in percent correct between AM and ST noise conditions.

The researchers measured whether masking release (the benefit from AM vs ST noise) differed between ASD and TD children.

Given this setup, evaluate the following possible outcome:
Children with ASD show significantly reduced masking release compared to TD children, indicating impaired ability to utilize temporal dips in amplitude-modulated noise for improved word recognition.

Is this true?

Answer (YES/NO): YES